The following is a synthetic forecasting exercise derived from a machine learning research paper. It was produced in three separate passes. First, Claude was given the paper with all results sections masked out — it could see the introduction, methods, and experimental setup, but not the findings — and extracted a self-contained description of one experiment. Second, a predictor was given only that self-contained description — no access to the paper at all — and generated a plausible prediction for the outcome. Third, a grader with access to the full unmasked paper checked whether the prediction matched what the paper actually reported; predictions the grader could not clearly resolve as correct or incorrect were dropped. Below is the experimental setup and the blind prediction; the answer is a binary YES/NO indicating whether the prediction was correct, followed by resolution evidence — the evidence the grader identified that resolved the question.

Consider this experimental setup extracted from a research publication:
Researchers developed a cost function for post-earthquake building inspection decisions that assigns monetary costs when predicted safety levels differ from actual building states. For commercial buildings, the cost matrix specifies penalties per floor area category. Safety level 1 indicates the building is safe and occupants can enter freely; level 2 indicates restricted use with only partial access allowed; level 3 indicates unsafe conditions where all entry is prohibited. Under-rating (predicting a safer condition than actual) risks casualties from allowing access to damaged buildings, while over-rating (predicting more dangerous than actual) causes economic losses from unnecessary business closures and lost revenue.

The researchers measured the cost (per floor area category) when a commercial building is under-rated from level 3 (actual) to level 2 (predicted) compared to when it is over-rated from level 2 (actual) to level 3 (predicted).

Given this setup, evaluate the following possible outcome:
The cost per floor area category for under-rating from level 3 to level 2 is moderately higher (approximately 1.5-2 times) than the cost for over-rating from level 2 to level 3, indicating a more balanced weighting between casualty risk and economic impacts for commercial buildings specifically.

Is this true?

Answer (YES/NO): YES